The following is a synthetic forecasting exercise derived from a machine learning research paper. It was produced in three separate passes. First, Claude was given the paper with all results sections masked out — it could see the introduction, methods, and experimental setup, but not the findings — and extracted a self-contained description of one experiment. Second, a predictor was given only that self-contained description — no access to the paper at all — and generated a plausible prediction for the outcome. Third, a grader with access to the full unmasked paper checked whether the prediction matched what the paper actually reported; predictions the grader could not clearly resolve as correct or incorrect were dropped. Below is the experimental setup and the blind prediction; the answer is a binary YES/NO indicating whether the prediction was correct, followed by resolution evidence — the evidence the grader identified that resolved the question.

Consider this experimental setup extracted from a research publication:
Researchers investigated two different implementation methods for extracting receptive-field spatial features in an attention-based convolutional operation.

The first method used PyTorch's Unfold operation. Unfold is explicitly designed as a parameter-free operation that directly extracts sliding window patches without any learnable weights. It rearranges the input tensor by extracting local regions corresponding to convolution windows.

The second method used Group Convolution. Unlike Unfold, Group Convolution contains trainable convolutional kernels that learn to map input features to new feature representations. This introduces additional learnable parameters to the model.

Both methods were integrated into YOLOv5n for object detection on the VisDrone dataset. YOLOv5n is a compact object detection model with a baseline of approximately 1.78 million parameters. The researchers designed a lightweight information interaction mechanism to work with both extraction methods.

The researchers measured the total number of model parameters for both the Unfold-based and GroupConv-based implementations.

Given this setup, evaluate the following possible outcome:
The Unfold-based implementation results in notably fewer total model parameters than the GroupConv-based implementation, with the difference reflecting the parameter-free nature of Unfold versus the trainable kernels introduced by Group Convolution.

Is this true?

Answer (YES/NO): NO